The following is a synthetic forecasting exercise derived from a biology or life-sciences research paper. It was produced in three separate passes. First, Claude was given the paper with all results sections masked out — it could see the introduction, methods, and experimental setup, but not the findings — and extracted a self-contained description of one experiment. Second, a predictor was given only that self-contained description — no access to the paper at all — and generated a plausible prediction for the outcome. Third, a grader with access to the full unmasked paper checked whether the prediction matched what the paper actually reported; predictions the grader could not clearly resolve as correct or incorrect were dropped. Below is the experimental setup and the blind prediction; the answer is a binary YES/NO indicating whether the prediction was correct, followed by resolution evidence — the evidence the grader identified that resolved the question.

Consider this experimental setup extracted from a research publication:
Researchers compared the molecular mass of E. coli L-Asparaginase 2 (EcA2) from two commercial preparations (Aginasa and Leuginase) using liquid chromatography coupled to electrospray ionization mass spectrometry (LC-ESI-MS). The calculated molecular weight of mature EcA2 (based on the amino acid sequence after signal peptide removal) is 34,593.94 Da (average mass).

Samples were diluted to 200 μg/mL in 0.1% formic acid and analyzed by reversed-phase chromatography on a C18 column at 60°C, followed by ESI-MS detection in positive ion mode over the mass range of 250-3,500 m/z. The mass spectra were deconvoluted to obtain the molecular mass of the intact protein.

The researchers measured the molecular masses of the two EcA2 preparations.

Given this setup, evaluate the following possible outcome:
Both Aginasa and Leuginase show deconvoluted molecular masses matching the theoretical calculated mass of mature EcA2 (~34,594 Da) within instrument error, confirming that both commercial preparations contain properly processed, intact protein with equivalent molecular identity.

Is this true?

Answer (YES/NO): NO